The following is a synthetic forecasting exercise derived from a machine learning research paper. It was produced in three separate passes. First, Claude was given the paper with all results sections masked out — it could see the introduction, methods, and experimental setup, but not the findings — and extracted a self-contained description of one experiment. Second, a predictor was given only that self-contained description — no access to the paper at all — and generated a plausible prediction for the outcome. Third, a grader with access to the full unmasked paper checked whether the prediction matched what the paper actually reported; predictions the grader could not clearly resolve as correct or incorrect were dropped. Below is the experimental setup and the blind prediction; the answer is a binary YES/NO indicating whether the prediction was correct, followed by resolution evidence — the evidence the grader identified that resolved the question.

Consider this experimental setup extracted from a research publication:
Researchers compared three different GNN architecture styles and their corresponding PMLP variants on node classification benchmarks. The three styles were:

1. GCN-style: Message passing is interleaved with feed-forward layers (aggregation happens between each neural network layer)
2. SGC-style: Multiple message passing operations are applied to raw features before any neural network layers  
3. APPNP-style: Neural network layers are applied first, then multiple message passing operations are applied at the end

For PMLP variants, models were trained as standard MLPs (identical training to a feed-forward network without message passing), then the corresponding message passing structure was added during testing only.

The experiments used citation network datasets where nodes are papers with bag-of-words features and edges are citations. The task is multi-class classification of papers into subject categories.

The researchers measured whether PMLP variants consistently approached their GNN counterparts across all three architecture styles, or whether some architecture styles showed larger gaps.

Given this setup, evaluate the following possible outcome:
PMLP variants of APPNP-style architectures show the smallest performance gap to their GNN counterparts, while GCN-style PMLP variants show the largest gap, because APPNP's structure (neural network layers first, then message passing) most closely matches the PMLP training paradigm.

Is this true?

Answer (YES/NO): NO